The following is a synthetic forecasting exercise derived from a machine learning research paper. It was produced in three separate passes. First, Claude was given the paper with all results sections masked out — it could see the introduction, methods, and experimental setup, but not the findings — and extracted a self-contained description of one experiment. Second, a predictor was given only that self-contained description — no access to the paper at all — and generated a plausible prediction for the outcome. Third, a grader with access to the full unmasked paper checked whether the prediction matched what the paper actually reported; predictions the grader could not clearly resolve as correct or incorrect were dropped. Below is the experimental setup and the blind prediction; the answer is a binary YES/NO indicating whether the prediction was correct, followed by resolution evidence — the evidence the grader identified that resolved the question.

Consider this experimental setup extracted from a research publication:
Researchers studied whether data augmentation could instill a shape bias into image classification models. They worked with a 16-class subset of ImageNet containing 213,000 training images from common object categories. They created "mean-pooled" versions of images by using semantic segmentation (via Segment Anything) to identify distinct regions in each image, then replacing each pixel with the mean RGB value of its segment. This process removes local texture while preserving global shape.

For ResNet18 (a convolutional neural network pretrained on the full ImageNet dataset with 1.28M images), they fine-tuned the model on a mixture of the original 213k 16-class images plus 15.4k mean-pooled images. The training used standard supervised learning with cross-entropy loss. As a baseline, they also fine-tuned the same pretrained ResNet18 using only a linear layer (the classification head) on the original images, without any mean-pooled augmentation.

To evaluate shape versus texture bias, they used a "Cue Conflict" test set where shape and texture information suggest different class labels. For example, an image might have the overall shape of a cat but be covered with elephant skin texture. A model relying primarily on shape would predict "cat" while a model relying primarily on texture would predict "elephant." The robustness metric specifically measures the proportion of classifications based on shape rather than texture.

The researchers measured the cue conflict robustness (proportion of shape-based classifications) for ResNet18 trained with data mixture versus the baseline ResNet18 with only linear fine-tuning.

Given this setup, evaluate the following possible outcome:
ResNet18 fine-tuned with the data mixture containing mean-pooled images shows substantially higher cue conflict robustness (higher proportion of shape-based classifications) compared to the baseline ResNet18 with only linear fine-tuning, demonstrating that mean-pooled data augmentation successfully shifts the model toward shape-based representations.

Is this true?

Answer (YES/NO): NO